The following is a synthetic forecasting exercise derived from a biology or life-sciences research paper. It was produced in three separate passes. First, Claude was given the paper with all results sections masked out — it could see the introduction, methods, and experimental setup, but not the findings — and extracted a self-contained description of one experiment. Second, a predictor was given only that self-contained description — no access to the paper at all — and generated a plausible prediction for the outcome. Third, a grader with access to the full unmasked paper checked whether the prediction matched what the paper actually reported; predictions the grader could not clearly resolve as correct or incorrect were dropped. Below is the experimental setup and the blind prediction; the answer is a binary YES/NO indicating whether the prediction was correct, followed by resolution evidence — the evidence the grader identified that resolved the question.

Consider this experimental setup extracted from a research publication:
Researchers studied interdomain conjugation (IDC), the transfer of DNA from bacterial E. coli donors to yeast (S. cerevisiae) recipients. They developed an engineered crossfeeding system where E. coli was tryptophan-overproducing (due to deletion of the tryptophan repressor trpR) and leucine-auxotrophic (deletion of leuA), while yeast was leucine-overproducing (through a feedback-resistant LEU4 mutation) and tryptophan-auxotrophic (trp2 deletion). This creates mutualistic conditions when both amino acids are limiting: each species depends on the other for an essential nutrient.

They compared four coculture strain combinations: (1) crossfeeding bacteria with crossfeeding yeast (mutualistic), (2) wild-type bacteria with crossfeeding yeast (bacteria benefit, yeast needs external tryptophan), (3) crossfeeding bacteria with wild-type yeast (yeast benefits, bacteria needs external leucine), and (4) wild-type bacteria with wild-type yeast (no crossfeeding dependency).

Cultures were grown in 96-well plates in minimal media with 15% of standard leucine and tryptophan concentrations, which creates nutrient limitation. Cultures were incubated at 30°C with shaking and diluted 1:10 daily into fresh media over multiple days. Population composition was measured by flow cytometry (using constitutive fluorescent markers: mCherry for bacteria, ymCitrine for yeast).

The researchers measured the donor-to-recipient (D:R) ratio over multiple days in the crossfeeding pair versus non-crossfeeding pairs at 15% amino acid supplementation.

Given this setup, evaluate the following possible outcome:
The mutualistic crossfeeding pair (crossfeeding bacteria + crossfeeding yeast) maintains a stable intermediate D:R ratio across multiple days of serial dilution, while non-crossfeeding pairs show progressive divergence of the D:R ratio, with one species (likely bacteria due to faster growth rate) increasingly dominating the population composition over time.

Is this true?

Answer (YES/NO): NO